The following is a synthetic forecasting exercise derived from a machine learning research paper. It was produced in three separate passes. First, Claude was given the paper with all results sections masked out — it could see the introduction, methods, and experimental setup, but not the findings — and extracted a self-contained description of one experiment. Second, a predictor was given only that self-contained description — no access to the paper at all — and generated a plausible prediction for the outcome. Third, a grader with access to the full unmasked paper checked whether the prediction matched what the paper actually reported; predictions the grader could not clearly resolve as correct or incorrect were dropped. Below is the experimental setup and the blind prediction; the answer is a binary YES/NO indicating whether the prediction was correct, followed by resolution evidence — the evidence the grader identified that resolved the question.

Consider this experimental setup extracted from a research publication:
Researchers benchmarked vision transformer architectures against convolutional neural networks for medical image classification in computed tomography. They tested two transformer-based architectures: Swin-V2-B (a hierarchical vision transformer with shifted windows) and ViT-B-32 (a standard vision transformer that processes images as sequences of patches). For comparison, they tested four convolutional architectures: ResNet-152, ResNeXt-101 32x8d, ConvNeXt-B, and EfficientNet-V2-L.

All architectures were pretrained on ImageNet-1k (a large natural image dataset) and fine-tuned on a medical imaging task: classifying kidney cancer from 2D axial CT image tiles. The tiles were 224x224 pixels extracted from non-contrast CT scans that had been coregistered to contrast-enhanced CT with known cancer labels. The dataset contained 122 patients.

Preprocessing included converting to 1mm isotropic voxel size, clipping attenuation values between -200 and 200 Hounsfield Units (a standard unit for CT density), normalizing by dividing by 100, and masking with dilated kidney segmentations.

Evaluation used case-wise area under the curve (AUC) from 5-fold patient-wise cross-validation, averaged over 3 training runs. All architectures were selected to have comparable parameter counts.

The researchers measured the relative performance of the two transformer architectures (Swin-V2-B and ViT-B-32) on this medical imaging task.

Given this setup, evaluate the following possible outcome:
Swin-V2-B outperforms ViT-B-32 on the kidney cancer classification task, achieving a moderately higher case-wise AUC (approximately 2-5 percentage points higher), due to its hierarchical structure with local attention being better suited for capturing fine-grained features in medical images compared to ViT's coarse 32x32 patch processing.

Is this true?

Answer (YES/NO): NO